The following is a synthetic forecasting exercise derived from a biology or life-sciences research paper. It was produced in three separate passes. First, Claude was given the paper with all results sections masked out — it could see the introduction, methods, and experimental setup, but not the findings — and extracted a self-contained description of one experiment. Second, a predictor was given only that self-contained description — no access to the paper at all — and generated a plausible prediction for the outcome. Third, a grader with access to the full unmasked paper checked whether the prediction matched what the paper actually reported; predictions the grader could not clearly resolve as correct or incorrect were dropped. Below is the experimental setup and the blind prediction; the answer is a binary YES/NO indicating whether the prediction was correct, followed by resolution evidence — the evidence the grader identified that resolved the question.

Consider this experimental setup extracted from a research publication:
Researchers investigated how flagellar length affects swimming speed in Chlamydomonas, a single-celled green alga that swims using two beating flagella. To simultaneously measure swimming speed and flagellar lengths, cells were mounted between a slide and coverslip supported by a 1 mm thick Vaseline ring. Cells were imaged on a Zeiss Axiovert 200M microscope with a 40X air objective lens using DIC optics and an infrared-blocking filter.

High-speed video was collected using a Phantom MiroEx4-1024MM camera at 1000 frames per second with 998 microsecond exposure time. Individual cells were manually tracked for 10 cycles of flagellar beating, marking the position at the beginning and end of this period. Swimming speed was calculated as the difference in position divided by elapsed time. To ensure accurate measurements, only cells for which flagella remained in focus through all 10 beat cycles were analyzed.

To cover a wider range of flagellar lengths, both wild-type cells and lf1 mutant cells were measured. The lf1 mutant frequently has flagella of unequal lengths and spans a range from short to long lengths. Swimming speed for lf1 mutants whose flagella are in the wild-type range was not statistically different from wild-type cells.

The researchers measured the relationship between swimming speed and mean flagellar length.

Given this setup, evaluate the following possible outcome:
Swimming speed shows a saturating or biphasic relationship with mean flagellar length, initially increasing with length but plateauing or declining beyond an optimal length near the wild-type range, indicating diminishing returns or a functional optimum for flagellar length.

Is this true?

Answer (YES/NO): YES